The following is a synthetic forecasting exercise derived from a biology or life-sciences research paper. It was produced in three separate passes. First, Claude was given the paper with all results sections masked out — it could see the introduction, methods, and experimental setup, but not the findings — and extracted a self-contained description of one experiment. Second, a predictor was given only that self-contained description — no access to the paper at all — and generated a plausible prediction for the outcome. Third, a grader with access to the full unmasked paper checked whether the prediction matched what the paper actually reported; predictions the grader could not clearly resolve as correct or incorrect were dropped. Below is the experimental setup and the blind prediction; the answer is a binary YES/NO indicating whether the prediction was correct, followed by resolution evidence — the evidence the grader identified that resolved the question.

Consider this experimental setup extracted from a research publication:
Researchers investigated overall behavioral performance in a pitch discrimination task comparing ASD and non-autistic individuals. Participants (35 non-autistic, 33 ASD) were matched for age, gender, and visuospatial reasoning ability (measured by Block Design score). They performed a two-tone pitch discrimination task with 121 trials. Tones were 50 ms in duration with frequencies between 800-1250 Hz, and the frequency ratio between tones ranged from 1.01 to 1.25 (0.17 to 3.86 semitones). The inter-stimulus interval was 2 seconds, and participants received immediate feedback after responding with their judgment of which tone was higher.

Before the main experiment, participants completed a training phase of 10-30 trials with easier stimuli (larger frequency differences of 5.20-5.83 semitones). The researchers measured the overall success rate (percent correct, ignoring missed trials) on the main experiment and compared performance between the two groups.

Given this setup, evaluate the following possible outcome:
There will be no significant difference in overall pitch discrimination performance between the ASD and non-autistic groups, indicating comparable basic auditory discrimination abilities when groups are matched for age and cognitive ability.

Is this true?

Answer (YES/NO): YES